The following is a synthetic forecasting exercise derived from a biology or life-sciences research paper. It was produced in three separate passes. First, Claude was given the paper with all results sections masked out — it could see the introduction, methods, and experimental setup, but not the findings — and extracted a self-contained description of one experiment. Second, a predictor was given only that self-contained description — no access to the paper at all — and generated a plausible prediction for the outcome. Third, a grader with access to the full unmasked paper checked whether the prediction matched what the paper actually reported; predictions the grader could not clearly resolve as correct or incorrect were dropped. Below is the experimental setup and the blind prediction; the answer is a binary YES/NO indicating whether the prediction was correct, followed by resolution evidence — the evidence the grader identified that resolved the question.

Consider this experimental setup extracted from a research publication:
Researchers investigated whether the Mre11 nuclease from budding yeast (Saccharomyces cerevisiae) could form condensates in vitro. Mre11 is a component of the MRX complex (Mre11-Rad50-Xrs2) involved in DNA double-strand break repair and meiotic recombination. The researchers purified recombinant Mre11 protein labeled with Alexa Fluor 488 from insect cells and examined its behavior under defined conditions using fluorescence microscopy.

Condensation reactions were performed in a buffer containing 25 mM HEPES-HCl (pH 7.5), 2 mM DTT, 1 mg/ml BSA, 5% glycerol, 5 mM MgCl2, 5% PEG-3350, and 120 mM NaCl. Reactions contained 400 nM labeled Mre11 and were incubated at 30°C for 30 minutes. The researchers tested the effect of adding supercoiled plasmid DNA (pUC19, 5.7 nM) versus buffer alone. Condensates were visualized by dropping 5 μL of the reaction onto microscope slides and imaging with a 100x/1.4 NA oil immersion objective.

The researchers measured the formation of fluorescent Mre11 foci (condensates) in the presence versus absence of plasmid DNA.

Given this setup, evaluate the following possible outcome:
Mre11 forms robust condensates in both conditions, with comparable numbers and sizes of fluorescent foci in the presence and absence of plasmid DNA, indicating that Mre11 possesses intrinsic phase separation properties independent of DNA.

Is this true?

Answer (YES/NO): NO